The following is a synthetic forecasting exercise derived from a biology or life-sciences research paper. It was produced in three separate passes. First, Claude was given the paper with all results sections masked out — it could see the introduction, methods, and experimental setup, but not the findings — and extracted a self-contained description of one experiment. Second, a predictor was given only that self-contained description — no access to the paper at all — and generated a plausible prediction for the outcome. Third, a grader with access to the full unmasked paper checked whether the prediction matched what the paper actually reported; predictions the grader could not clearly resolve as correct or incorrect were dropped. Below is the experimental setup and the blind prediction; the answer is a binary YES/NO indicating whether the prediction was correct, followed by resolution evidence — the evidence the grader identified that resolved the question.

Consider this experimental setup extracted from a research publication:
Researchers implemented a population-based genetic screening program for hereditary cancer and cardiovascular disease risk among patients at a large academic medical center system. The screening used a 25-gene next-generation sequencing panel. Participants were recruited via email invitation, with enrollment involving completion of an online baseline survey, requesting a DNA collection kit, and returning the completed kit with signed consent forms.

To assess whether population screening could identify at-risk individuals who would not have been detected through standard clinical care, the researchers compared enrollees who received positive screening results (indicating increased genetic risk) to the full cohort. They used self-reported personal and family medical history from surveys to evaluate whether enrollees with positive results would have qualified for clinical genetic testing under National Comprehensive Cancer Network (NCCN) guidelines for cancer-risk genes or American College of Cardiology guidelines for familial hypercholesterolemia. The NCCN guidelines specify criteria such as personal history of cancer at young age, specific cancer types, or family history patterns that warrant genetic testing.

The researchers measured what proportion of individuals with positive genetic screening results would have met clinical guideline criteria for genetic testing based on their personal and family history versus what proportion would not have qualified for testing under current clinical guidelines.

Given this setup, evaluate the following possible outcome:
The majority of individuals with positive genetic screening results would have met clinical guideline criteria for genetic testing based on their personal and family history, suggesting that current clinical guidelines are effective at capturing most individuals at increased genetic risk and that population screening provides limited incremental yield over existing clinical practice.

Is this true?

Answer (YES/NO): NO